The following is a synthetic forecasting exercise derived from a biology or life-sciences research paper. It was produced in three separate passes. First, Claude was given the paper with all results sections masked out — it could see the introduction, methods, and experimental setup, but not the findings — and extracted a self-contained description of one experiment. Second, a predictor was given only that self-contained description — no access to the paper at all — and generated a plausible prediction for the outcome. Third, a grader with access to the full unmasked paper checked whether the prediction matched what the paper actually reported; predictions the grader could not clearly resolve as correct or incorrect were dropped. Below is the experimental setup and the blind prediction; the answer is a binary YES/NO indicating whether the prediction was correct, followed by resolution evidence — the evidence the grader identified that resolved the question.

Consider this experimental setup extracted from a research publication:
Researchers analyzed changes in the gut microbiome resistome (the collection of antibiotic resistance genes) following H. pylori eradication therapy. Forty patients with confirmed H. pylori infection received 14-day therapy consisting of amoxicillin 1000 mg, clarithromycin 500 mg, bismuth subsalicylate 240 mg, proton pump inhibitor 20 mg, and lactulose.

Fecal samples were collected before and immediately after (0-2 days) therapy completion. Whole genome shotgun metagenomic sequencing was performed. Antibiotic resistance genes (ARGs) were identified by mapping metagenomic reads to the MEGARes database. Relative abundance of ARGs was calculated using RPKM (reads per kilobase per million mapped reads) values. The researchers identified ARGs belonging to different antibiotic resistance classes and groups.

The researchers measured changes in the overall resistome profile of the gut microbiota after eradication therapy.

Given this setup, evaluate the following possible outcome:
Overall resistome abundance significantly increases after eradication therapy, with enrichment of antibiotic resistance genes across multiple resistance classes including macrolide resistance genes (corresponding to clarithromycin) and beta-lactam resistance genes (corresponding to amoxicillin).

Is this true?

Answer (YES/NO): NO